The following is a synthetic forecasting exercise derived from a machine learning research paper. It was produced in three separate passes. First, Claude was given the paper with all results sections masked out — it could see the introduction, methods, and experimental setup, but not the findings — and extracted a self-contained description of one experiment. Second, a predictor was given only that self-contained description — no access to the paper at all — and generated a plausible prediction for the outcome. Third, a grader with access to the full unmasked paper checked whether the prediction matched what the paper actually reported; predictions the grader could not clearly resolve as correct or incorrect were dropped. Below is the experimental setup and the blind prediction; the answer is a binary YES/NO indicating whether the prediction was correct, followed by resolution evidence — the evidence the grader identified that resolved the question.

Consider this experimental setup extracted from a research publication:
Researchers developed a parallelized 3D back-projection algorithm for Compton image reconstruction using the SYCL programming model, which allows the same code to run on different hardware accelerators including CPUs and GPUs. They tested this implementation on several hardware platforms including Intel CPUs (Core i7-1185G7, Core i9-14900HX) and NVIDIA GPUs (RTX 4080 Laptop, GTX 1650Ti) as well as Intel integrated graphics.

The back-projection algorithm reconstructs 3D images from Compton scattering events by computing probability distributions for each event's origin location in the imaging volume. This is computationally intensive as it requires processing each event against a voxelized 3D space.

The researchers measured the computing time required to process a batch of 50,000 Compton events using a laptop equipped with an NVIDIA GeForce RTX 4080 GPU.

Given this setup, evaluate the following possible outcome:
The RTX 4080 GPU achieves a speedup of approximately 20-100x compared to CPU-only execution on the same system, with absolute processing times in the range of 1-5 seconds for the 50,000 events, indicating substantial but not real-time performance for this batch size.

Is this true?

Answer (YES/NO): NO